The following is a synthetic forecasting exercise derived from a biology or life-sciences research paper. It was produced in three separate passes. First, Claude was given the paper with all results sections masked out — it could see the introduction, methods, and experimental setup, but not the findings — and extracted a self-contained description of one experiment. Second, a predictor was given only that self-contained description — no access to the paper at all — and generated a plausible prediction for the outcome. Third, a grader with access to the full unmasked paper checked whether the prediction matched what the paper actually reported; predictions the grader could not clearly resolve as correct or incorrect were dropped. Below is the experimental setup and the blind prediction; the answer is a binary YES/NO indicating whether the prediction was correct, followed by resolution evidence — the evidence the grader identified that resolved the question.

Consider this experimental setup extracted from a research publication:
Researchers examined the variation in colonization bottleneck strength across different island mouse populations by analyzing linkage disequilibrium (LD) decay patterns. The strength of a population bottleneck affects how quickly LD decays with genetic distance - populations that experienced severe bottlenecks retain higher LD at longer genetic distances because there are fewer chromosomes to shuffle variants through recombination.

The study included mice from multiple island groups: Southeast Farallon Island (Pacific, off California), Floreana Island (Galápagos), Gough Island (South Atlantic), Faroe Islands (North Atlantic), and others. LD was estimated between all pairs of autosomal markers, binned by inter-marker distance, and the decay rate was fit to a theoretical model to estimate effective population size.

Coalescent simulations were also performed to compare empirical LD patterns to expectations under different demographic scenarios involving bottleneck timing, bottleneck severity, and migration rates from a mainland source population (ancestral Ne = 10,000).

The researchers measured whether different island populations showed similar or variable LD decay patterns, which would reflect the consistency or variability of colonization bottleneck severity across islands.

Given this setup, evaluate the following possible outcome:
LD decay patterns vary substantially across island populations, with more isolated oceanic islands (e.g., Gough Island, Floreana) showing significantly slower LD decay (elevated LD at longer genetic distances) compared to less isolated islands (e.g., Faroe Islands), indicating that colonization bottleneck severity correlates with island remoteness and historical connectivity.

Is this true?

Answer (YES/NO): NO